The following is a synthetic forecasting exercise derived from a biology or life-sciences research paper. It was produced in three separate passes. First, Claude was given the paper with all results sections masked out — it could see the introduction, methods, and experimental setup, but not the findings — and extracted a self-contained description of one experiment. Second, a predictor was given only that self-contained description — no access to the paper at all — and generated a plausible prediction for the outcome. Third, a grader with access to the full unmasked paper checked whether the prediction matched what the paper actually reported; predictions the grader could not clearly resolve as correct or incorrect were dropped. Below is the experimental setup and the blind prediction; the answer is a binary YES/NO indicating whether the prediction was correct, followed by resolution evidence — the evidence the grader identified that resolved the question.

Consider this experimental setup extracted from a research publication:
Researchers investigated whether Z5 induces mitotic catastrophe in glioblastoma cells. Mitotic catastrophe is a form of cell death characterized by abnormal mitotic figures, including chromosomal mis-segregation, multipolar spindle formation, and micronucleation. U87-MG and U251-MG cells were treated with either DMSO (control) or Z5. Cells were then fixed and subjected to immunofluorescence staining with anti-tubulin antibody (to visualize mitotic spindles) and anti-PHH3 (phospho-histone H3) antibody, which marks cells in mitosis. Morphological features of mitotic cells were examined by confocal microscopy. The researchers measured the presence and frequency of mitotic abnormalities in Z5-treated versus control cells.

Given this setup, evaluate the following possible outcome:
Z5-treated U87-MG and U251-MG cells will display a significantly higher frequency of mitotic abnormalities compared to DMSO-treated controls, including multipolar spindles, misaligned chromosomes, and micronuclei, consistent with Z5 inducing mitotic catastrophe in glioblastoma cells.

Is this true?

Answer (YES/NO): YES